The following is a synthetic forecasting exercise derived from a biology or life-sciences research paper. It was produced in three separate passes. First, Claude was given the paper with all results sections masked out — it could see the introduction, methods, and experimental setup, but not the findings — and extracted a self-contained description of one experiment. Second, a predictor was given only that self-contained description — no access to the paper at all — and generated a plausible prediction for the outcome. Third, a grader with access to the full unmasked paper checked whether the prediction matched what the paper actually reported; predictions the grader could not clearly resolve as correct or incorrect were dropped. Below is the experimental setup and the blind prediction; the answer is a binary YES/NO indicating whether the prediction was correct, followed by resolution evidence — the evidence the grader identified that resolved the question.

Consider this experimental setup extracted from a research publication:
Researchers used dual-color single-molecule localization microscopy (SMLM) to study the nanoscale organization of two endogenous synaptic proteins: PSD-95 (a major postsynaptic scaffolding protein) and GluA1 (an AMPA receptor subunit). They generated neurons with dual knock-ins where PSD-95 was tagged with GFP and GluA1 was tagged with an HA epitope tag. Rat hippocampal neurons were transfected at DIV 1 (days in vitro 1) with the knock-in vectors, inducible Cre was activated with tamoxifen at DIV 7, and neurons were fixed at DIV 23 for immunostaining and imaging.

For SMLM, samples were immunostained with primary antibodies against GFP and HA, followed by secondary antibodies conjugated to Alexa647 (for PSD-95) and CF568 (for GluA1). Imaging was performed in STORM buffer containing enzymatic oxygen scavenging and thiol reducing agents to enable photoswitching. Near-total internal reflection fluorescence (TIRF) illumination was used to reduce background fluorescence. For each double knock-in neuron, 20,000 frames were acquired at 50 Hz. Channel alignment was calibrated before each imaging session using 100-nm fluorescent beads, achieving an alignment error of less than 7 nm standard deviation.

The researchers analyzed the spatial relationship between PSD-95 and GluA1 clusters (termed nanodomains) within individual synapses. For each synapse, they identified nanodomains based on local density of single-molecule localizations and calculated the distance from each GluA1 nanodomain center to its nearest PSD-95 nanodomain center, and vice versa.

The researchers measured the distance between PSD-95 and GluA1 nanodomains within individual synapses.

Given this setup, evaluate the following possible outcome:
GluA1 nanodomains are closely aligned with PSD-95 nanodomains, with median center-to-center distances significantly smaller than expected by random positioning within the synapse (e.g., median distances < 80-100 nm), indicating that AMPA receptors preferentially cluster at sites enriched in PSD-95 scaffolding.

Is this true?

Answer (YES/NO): YES